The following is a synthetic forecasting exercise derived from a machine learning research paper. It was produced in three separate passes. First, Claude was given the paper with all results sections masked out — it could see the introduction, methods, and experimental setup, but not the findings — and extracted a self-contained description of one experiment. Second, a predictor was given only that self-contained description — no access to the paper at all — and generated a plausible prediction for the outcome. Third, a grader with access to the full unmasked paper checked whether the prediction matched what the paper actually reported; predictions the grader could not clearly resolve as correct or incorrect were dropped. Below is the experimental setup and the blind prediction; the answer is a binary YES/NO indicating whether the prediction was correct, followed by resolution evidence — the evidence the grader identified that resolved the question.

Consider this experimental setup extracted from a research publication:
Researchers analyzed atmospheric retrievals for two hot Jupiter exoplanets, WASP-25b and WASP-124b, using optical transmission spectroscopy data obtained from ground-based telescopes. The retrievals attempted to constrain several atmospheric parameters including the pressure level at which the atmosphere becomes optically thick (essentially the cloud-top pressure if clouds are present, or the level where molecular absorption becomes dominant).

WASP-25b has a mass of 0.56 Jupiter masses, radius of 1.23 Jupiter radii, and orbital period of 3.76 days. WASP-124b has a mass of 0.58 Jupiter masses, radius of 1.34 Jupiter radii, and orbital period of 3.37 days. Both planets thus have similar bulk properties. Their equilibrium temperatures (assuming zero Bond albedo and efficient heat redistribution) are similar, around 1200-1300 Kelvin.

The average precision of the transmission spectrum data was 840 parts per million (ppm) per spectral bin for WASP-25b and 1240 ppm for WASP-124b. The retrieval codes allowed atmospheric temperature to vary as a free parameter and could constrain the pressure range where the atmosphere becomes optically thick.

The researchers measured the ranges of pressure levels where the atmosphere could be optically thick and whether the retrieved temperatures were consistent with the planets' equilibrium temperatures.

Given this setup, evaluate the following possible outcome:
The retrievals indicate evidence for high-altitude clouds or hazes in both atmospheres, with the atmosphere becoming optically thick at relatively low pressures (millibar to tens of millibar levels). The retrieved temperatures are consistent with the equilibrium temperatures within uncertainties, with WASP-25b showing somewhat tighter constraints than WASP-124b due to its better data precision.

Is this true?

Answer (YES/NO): NO